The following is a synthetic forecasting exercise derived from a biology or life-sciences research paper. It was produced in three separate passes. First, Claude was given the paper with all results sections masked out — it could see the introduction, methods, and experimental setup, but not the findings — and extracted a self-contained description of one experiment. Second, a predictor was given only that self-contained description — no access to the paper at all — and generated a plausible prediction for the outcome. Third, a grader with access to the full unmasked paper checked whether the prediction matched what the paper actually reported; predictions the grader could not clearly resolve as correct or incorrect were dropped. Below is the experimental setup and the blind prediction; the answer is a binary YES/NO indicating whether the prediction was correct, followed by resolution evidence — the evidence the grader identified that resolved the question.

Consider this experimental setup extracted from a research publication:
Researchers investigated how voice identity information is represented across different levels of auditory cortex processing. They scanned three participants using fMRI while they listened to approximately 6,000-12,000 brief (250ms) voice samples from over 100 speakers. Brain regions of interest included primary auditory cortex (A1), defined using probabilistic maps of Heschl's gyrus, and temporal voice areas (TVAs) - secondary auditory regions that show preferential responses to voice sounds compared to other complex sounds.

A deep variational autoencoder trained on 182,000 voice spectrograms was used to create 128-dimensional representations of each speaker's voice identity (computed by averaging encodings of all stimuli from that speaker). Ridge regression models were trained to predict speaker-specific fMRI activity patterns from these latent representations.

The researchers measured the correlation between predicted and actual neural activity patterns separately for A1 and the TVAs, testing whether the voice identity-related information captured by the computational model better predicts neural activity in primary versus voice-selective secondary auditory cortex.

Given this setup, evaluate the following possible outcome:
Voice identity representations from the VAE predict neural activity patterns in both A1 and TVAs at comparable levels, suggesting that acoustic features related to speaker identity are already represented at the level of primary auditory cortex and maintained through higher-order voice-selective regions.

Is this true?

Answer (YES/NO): NO